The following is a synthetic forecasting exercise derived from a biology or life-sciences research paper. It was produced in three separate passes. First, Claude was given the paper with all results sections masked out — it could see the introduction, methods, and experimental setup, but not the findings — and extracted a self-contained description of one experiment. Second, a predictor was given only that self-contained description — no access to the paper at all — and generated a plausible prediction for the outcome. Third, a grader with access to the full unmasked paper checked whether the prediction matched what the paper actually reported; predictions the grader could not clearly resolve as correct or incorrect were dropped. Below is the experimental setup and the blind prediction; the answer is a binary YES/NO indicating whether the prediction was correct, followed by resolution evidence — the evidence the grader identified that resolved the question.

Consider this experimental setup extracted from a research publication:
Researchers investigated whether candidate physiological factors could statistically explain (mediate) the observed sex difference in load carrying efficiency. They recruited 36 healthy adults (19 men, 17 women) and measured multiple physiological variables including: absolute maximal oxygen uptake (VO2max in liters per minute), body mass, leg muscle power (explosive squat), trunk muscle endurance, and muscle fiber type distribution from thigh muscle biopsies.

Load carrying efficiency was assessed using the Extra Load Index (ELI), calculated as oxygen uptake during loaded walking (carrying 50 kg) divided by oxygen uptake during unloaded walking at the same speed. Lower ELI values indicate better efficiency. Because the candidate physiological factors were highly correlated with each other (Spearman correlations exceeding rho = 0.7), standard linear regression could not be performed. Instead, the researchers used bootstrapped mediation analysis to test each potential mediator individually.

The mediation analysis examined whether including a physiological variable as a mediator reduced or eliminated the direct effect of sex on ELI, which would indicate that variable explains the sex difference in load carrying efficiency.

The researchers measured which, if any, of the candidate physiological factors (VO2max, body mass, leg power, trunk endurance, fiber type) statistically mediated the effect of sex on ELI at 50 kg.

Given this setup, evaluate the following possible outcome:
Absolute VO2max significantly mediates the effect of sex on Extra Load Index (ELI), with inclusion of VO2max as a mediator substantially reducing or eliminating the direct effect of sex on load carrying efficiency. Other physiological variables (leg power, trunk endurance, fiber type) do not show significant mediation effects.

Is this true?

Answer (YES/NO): NO